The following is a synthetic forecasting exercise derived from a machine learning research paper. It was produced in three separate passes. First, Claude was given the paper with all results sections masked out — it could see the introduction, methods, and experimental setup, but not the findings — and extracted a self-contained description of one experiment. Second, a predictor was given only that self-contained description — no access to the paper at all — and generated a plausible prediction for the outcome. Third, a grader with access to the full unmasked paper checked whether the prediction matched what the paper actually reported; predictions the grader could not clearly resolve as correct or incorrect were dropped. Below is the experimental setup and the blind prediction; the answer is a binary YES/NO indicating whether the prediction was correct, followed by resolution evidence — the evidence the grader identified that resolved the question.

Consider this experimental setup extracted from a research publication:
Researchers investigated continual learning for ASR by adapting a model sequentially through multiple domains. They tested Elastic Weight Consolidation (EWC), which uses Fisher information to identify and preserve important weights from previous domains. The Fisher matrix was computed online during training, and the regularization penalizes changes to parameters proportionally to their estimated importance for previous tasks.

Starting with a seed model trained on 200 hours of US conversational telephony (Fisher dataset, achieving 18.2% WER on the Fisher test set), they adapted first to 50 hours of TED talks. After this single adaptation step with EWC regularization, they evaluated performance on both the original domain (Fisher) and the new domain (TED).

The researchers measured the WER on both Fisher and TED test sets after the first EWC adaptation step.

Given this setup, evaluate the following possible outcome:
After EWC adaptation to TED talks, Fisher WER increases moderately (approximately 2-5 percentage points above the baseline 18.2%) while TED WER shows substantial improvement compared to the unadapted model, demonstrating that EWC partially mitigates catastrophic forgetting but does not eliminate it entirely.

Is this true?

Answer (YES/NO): YES